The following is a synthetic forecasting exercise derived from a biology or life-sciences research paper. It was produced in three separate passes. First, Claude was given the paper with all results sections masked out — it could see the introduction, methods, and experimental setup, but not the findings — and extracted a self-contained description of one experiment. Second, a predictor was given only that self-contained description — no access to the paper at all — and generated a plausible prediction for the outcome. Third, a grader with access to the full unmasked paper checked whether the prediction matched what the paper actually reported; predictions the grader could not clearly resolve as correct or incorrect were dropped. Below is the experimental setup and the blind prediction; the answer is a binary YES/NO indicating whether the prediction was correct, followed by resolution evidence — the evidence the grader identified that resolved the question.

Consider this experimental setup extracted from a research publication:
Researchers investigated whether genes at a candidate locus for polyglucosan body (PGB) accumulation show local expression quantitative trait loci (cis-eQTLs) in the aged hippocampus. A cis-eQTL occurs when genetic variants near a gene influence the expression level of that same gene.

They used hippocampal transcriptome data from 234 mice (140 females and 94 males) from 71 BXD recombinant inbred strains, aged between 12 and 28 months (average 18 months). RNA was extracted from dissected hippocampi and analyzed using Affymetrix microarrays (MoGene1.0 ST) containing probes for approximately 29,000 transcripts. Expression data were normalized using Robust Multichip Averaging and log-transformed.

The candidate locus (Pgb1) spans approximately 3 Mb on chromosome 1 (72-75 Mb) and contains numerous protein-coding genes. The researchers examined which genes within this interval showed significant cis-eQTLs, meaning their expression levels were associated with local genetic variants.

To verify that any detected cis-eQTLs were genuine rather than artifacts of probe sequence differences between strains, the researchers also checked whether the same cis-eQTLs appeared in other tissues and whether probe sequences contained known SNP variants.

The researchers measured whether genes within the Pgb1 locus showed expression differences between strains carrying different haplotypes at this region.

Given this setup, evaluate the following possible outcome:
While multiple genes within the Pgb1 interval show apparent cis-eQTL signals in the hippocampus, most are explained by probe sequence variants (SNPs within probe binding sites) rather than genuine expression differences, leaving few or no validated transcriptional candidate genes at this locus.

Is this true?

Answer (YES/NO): NO